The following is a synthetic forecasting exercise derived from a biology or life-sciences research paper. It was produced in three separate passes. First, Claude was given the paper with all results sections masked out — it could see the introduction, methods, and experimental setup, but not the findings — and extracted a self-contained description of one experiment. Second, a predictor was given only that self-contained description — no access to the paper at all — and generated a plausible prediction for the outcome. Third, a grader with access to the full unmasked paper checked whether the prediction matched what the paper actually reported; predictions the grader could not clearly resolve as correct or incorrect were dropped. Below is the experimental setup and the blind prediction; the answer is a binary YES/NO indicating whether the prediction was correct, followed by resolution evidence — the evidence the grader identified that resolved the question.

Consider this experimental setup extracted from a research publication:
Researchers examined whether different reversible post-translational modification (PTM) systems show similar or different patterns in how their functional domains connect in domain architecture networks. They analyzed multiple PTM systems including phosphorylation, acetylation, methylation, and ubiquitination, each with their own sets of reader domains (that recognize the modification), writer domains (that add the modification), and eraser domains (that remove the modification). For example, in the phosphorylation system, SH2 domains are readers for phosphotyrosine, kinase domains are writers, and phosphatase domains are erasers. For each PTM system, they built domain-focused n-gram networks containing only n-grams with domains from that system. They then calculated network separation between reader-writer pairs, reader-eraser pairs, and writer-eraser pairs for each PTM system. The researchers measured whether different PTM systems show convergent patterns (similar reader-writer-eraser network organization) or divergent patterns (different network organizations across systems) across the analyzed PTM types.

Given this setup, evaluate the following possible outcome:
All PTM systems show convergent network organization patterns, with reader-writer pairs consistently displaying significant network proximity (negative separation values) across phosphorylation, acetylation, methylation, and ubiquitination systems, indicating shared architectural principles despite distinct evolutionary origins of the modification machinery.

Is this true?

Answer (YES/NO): NO